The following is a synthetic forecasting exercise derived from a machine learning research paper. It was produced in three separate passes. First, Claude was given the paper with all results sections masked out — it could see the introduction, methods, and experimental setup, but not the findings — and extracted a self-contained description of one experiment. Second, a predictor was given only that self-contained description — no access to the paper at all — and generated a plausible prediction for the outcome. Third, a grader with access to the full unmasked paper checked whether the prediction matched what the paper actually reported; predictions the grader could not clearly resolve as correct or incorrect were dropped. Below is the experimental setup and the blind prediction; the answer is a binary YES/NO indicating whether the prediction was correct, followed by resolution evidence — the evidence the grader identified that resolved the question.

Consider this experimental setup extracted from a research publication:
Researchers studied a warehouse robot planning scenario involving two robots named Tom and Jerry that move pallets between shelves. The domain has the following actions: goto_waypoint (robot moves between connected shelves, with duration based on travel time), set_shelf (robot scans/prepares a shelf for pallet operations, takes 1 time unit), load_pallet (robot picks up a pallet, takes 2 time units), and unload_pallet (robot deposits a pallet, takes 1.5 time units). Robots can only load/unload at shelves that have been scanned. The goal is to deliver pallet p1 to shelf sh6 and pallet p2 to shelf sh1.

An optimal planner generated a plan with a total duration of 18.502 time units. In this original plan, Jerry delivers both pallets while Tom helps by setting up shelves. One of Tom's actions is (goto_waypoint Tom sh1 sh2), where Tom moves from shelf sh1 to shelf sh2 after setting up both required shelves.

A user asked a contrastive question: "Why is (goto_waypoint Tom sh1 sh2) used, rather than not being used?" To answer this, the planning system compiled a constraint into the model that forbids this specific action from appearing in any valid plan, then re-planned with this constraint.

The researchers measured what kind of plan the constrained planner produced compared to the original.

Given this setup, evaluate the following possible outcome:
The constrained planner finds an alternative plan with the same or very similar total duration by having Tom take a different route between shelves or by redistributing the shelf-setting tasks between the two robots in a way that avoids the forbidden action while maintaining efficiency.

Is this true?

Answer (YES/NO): NO